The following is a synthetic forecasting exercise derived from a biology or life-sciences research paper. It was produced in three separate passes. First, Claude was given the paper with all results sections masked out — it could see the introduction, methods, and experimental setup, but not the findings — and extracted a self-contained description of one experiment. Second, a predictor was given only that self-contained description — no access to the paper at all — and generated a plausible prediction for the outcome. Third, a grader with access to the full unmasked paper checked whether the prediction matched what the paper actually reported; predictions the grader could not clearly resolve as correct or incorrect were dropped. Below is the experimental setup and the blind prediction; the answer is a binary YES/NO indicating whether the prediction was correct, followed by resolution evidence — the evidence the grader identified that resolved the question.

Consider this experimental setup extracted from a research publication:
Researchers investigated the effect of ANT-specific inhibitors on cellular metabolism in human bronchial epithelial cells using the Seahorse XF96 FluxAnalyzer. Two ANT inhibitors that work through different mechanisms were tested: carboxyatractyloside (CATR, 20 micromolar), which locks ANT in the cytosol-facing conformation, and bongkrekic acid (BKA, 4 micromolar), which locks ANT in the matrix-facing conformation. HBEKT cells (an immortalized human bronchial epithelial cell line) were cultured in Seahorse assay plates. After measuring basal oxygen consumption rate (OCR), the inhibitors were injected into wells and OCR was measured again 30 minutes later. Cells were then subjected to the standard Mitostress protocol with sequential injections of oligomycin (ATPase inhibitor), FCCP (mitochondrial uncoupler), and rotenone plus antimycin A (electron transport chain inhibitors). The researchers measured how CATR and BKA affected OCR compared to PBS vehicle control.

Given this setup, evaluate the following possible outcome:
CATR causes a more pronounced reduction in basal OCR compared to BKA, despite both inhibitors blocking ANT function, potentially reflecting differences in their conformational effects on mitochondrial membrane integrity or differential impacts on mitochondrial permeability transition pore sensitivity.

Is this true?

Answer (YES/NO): NO